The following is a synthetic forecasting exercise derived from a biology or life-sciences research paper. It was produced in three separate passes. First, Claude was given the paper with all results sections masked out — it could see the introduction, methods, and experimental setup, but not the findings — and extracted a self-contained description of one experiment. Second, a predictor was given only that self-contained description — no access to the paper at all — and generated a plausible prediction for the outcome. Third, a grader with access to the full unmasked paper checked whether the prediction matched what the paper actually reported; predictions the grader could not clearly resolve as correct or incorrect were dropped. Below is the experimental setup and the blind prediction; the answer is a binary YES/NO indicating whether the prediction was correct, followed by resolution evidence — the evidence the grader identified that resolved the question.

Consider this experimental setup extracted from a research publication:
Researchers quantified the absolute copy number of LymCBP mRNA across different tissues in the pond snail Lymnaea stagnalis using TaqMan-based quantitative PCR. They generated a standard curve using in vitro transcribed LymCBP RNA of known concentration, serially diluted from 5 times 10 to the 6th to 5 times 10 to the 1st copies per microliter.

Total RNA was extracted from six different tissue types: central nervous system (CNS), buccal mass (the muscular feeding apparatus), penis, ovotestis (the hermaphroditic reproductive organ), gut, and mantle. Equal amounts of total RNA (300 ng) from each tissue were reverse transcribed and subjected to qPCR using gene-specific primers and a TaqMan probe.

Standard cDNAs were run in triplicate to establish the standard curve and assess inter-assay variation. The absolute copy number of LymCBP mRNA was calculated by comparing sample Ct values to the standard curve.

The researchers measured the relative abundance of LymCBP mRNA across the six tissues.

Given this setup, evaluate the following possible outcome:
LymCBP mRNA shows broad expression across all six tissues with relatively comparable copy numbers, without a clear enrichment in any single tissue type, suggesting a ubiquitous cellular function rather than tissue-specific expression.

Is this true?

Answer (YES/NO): NO